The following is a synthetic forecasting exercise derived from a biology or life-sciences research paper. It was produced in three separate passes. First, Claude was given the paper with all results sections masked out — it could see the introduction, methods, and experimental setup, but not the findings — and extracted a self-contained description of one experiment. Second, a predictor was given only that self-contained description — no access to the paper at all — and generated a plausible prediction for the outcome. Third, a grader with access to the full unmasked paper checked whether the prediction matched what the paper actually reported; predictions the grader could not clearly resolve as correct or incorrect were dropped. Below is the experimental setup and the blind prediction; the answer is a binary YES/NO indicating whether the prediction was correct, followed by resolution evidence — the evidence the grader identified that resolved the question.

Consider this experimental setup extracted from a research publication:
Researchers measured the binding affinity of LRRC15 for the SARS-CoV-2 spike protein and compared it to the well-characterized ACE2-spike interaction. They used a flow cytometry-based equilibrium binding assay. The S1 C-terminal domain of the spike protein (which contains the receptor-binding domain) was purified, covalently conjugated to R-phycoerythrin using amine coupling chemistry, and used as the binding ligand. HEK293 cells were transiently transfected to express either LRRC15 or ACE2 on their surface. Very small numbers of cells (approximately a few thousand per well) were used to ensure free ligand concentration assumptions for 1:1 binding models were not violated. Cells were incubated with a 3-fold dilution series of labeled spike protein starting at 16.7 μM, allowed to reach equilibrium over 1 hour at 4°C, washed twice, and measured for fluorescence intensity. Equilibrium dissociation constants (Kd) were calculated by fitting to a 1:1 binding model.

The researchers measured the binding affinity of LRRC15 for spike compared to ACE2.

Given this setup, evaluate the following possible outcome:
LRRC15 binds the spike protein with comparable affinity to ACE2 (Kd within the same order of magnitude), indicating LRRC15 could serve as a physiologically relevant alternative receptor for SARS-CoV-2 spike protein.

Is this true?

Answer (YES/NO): NO